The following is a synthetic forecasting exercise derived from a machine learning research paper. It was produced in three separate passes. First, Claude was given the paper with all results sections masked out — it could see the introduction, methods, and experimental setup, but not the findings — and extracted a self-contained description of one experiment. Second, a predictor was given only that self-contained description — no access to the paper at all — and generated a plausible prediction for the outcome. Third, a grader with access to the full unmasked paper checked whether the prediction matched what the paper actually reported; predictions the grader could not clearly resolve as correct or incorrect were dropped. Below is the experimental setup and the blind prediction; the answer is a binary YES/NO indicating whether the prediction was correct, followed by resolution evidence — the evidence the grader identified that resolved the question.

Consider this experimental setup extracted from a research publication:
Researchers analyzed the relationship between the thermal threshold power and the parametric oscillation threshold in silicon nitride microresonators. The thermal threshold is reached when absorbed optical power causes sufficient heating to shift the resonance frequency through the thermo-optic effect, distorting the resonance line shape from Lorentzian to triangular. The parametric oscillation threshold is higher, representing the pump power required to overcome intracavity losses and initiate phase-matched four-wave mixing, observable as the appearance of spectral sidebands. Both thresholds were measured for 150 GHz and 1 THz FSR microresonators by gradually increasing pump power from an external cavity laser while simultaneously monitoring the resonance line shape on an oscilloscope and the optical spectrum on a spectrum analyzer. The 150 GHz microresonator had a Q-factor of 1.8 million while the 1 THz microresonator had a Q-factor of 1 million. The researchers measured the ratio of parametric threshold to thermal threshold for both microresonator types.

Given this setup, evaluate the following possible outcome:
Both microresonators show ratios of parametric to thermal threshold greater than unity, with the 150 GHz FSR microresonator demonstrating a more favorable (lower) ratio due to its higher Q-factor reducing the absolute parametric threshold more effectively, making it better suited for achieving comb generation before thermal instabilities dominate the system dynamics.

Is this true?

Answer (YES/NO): NO